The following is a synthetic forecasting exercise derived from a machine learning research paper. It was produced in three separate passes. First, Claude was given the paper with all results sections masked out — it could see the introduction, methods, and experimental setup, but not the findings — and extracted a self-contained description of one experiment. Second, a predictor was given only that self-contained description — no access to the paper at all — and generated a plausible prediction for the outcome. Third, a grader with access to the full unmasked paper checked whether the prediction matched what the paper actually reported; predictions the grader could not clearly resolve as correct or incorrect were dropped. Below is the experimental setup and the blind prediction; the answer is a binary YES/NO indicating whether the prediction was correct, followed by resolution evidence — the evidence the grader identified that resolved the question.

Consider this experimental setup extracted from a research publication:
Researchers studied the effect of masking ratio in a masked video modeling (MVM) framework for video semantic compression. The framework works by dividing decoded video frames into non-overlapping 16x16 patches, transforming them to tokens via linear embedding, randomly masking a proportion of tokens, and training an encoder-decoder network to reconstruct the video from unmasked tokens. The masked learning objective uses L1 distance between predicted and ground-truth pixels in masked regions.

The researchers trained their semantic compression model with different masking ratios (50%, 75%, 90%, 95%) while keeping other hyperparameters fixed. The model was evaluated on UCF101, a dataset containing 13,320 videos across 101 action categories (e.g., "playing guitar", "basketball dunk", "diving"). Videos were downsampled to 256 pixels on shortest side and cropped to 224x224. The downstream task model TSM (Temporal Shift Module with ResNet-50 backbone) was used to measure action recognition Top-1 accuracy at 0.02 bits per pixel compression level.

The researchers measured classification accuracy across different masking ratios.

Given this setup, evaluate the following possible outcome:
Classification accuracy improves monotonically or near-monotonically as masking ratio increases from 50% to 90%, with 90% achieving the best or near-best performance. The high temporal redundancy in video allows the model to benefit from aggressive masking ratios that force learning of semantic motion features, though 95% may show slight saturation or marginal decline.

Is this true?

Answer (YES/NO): YES